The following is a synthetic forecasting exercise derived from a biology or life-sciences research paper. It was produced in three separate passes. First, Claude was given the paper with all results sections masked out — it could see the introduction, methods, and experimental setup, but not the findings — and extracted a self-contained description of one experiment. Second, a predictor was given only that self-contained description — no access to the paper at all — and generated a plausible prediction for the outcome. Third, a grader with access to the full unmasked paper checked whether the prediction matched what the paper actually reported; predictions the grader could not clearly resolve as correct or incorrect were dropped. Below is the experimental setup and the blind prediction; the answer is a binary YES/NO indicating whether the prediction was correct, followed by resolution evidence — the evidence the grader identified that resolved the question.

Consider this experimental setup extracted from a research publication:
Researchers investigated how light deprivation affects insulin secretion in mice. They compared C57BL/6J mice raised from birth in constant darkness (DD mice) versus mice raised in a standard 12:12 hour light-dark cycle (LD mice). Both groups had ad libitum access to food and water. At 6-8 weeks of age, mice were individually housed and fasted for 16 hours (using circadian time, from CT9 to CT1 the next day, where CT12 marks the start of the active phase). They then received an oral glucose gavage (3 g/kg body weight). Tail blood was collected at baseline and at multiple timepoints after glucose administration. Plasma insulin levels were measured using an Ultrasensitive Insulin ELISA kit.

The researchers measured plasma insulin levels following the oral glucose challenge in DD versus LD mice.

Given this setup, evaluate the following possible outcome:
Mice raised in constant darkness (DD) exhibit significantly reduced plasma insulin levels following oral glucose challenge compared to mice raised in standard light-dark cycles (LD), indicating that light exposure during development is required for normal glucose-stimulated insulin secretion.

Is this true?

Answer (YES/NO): NO